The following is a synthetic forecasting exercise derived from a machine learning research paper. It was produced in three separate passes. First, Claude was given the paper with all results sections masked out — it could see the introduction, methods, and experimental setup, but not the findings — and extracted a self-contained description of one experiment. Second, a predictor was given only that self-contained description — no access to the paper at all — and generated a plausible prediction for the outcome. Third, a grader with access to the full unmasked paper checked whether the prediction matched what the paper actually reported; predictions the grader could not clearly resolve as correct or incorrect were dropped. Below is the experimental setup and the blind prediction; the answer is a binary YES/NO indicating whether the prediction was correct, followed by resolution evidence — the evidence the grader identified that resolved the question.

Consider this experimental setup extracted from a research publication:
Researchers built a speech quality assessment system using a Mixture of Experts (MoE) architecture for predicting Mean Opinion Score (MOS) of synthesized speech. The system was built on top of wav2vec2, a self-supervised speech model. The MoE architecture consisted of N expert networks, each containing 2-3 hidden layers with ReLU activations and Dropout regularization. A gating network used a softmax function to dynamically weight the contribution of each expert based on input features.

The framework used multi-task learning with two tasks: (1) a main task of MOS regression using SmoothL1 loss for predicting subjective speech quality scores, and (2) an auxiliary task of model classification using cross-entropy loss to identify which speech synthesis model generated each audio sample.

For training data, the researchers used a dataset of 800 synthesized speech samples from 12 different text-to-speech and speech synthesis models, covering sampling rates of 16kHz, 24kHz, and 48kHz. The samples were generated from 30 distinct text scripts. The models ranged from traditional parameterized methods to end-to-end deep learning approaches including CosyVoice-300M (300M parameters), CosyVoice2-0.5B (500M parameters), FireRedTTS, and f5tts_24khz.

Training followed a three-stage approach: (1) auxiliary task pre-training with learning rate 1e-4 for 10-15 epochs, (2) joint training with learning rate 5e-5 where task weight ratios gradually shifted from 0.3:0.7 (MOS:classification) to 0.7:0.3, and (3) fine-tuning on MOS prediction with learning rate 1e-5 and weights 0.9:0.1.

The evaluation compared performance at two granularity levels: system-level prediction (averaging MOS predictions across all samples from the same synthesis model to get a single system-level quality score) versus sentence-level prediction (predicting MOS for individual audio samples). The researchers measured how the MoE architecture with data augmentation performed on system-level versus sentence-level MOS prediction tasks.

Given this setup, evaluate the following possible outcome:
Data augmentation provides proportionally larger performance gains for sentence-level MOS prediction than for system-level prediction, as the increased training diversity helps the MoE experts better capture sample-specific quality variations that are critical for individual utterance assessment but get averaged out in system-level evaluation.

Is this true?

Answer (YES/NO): NO